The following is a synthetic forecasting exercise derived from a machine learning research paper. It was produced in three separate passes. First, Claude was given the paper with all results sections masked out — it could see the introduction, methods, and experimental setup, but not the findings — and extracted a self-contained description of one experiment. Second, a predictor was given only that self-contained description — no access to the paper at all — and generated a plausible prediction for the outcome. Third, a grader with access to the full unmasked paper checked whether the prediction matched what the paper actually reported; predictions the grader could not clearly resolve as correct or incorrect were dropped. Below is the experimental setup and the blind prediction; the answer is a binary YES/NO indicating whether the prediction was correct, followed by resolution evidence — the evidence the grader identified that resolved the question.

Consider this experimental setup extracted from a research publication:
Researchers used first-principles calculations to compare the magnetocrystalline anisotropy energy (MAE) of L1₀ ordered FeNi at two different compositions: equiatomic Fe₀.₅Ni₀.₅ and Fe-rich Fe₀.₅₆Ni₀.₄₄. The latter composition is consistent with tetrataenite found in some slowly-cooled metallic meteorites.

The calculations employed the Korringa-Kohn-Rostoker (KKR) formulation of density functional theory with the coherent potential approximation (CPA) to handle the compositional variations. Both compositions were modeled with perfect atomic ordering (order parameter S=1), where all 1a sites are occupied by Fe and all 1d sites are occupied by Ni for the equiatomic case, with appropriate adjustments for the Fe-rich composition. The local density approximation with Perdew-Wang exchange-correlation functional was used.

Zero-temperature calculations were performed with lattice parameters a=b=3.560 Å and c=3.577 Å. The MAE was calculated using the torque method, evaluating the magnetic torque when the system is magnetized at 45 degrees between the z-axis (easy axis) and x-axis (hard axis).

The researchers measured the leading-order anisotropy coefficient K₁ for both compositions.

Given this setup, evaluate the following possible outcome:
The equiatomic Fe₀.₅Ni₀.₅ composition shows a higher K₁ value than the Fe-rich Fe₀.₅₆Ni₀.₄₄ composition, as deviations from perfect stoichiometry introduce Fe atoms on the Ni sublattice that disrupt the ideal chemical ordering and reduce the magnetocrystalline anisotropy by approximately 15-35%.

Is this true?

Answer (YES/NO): NO